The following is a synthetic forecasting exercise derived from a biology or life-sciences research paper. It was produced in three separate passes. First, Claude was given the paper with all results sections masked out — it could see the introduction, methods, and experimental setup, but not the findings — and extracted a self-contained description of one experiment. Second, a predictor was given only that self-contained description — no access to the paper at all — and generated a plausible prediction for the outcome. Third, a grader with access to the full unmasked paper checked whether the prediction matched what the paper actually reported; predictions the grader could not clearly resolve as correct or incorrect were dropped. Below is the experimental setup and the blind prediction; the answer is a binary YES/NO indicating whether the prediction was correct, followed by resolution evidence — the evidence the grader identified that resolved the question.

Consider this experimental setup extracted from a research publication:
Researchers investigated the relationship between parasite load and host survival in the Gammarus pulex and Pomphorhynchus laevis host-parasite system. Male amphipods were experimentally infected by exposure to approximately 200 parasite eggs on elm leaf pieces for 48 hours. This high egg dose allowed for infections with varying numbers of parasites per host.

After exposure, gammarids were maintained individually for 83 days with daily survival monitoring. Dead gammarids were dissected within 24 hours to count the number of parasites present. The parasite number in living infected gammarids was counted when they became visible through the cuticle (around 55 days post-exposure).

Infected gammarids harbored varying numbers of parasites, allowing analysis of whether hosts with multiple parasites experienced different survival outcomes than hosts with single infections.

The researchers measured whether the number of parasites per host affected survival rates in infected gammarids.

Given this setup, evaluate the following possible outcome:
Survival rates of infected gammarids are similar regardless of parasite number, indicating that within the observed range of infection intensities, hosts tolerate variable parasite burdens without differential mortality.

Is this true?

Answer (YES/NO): YES